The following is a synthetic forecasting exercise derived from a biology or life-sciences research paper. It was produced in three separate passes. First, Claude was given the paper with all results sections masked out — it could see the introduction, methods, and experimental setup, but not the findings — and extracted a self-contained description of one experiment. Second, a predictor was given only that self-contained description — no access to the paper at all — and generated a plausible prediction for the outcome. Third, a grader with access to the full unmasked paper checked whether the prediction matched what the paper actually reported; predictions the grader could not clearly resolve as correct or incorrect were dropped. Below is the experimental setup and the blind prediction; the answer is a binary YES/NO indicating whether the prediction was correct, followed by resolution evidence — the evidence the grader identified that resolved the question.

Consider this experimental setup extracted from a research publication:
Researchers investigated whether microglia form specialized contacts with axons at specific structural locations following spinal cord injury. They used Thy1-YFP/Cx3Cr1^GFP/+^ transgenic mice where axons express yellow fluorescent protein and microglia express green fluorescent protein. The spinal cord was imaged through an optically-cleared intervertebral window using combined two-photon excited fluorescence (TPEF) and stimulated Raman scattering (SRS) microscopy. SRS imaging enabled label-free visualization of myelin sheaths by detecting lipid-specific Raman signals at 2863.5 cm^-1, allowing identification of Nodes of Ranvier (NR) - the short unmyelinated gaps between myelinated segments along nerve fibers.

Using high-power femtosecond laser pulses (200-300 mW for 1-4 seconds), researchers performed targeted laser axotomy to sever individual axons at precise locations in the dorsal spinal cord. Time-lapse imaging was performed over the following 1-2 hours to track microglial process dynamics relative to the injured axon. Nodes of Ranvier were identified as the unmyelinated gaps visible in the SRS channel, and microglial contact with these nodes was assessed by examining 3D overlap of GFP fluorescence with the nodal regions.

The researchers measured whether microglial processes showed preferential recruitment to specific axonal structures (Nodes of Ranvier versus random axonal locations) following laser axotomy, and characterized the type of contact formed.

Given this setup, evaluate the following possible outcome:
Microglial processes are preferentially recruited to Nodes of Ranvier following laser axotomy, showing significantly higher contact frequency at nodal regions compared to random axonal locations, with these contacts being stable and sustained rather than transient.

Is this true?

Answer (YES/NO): NO